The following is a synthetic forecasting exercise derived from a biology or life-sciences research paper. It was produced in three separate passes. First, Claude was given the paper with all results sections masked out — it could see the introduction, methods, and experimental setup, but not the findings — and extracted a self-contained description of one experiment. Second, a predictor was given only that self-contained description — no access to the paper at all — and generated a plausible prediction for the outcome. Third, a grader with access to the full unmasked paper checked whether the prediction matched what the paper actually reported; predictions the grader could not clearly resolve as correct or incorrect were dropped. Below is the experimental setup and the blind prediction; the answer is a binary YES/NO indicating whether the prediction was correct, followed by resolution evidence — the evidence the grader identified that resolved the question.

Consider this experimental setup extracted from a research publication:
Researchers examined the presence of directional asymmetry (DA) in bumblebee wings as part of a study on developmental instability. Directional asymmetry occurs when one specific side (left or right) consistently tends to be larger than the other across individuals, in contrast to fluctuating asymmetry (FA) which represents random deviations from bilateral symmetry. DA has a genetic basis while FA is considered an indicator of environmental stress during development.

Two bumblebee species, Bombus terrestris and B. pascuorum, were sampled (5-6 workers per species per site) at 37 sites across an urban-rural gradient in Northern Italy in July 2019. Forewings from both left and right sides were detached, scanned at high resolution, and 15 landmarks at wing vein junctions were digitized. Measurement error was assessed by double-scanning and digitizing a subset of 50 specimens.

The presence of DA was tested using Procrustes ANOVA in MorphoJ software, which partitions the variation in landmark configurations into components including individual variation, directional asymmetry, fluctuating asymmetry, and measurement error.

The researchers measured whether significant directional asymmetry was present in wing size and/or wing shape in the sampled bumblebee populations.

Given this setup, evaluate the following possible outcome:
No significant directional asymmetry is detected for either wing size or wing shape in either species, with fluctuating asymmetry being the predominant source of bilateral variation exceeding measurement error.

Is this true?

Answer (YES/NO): NO